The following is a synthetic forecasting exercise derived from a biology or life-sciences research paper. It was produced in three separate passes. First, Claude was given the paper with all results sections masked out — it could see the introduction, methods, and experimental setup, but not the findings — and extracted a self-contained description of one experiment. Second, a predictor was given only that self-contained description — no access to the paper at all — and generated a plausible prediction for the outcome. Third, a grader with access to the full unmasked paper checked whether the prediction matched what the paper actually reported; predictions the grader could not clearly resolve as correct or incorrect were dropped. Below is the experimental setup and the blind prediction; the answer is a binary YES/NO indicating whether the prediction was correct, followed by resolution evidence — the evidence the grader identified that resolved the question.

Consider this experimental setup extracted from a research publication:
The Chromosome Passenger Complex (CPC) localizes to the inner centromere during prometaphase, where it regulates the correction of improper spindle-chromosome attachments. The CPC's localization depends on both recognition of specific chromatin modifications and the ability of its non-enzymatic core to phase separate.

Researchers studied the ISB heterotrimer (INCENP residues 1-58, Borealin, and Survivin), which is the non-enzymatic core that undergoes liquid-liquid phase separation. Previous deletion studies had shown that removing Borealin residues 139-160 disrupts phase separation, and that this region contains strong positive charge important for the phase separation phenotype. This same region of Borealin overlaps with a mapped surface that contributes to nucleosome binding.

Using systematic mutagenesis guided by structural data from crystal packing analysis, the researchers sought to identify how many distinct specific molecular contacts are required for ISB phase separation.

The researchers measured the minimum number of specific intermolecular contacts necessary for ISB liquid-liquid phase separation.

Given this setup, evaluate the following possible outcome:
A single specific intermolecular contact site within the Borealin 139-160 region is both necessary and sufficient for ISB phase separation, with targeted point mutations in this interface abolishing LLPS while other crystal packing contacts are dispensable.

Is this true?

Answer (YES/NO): NO